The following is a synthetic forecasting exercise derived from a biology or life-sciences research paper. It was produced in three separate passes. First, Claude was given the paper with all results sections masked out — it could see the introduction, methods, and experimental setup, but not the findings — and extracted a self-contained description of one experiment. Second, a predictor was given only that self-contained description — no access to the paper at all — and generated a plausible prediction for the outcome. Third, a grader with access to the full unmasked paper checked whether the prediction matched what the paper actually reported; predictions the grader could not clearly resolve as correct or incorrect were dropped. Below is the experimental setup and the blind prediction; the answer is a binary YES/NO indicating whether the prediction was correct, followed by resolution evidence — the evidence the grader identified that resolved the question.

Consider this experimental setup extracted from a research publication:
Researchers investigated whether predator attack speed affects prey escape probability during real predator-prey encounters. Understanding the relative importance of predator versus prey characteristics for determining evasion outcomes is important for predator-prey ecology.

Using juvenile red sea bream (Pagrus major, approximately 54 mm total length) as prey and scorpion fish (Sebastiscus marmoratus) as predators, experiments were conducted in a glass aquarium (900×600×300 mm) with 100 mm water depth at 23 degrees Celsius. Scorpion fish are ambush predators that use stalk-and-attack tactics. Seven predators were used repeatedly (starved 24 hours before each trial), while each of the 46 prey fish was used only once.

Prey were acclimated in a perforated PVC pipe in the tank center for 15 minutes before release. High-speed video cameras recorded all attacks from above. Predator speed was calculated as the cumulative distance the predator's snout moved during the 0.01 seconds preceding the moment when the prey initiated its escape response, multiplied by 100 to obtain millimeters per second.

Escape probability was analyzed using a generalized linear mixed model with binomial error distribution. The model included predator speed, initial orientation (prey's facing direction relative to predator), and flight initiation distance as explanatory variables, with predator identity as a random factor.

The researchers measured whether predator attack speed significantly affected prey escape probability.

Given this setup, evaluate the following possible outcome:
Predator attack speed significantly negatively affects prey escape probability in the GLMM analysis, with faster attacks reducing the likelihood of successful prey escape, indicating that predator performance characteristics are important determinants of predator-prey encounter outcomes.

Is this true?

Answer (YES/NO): NO